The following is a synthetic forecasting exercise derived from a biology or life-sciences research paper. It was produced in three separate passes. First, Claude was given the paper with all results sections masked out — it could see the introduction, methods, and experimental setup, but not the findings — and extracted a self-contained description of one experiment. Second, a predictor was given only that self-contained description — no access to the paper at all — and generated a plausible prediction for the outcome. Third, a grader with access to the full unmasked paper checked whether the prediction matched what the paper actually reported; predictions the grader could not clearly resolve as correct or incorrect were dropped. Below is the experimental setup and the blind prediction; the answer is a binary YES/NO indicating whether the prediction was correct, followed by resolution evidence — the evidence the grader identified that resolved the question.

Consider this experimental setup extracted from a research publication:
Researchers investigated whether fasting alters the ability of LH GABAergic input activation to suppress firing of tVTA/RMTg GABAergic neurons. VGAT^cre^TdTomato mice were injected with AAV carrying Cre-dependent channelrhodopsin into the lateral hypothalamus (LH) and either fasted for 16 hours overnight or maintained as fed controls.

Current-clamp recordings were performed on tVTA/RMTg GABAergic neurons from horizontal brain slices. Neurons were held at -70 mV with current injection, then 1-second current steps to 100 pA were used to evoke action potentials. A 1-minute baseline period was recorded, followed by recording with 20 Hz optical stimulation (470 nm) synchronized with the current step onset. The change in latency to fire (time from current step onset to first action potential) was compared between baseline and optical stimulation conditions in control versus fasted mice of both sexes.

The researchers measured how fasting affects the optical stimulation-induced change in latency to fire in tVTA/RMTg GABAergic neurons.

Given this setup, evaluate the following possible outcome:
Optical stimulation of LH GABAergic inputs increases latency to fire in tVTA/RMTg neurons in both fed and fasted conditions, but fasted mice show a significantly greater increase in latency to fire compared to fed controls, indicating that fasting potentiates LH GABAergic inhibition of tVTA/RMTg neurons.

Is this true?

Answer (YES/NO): NO